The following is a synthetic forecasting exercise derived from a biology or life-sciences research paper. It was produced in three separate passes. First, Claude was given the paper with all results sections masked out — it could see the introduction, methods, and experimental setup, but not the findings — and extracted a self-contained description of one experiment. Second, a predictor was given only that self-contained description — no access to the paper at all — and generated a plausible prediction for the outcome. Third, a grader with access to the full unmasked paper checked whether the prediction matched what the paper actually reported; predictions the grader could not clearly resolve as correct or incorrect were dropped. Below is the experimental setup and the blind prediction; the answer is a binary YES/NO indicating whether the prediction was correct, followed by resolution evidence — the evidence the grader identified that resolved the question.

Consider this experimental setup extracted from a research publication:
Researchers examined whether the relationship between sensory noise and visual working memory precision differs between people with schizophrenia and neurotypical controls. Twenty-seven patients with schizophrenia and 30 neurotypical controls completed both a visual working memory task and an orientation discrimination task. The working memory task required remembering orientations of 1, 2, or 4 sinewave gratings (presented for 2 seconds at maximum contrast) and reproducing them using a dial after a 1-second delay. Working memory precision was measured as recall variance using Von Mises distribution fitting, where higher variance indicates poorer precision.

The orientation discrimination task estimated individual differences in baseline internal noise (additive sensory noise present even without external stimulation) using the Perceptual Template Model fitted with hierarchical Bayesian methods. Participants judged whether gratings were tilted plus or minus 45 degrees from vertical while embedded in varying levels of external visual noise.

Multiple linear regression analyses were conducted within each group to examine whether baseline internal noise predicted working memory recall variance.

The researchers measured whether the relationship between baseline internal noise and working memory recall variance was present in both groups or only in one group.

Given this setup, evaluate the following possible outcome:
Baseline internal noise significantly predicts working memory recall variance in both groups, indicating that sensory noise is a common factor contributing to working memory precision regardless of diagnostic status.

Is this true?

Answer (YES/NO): NO